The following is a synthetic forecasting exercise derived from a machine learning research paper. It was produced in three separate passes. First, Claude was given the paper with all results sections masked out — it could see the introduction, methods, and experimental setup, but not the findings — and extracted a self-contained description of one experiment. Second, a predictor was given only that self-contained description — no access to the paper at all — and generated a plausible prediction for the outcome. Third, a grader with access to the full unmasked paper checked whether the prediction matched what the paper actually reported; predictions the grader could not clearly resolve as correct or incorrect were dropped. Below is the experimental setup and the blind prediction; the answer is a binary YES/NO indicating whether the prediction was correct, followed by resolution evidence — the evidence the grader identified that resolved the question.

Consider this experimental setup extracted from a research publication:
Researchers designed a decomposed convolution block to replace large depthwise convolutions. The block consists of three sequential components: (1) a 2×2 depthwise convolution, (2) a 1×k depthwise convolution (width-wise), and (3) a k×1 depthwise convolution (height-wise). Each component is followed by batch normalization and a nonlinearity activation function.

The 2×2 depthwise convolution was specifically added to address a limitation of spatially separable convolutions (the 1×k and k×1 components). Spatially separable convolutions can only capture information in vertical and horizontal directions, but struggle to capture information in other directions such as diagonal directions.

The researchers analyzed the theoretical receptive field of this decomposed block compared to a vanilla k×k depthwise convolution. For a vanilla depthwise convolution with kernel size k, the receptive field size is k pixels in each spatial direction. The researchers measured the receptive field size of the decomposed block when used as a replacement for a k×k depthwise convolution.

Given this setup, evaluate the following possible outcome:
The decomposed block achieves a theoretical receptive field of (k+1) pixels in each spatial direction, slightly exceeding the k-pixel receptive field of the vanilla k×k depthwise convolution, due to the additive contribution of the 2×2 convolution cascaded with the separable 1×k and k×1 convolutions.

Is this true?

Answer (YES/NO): YES